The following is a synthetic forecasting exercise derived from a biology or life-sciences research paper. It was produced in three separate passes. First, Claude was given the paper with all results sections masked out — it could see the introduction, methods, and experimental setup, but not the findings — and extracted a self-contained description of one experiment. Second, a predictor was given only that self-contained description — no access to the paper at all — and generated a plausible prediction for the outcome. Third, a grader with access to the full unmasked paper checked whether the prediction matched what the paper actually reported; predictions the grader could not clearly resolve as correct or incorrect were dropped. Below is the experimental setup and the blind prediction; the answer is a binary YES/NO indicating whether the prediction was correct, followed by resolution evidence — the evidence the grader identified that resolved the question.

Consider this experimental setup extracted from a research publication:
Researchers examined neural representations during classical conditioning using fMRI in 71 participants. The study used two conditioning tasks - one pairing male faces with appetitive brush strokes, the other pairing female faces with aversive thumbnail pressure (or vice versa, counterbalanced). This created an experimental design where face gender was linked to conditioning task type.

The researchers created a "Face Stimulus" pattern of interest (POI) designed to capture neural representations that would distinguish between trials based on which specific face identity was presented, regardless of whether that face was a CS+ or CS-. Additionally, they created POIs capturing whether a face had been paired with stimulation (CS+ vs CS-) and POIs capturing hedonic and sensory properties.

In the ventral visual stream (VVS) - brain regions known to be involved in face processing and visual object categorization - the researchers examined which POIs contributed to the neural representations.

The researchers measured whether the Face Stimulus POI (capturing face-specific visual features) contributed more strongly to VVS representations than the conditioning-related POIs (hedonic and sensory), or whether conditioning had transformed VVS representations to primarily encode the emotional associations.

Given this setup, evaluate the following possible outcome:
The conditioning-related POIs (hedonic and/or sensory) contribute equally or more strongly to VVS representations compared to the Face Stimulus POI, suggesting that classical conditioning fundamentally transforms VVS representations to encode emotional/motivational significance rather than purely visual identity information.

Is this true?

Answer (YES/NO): NO